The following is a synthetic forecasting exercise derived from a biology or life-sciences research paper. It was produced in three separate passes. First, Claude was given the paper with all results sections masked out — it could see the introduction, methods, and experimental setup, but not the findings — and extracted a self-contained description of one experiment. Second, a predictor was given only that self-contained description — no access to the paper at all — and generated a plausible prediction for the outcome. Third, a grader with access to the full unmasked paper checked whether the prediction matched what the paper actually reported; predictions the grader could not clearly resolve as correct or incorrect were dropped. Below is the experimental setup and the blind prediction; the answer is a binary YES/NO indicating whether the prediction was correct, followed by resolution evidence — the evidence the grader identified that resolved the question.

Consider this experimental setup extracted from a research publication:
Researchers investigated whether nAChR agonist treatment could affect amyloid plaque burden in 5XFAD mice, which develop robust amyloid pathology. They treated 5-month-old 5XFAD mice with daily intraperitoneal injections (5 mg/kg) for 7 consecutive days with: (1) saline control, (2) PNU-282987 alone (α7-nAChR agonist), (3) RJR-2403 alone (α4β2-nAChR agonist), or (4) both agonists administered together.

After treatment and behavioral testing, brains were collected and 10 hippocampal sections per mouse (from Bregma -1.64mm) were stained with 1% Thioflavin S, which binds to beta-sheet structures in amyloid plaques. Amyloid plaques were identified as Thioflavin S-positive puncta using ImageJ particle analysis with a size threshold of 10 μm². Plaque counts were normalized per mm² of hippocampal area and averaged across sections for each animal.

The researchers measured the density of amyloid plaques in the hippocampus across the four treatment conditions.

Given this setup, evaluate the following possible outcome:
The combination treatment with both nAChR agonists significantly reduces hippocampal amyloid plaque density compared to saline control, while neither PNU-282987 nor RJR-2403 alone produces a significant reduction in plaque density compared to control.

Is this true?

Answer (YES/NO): YES